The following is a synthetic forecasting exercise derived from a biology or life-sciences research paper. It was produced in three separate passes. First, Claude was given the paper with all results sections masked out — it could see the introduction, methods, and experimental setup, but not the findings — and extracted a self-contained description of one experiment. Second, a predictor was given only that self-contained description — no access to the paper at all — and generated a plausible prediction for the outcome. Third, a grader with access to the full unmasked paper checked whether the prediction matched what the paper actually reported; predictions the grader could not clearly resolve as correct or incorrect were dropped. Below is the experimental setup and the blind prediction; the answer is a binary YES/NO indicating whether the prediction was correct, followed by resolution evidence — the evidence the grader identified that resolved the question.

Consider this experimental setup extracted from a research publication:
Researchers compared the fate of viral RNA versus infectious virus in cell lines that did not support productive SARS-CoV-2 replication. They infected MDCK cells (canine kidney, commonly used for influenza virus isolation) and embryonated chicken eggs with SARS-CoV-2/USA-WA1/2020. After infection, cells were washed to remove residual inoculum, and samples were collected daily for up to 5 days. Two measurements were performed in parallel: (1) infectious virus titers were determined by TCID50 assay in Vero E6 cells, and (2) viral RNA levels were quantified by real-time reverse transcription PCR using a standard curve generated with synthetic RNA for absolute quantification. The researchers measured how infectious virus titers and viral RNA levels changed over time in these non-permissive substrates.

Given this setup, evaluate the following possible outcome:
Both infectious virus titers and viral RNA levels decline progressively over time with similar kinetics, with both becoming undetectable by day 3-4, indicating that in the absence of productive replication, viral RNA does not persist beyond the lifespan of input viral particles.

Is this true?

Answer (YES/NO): NO